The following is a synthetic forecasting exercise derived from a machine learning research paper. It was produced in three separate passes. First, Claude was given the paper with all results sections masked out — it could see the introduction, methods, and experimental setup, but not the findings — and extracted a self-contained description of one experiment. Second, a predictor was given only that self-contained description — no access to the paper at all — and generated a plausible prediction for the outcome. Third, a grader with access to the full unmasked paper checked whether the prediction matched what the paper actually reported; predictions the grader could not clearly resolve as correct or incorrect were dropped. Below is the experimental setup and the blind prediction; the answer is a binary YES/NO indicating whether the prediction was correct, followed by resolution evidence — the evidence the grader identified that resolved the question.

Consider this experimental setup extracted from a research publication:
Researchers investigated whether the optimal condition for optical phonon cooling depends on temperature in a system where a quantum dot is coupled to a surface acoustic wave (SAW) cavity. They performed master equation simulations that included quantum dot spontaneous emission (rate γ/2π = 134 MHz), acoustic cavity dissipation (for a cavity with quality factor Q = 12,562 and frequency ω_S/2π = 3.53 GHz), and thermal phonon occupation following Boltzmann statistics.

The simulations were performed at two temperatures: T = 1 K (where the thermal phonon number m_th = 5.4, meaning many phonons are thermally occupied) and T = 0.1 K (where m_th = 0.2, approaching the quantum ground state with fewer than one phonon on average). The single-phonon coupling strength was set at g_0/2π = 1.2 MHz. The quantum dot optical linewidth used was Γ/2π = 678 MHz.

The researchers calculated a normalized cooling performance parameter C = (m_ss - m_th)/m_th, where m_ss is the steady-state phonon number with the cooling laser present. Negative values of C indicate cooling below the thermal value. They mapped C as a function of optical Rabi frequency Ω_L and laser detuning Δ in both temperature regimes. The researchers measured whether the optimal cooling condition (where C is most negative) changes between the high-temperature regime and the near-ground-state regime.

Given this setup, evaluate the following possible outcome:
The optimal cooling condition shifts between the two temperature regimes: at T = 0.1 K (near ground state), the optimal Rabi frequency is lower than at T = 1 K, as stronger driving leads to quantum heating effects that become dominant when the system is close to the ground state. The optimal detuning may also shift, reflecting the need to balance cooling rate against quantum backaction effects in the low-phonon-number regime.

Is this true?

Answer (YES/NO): NO